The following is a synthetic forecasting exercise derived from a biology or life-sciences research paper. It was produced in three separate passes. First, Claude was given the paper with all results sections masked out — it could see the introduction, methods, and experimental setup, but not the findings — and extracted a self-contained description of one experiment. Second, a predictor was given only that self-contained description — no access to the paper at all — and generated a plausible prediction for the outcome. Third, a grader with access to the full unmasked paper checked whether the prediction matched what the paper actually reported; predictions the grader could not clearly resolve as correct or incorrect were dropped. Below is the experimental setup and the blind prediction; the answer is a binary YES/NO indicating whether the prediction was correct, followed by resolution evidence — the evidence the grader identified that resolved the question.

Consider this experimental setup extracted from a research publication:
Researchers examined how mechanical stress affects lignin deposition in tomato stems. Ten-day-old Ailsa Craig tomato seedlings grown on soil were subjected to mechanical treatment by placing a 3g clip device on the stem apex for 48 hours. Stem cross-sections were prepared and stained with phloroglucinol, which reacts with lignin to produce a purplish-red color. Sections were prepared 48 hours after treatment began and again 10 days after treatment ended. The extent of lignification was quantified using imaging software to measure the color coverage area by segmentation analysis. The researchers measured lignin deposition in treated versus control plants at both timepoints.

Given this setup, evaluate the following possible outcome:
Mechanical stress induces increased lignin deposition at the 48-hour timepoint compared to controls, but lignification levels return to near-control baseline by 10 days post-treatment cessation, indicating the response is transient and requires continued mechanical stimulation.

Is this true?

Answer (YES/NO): NO